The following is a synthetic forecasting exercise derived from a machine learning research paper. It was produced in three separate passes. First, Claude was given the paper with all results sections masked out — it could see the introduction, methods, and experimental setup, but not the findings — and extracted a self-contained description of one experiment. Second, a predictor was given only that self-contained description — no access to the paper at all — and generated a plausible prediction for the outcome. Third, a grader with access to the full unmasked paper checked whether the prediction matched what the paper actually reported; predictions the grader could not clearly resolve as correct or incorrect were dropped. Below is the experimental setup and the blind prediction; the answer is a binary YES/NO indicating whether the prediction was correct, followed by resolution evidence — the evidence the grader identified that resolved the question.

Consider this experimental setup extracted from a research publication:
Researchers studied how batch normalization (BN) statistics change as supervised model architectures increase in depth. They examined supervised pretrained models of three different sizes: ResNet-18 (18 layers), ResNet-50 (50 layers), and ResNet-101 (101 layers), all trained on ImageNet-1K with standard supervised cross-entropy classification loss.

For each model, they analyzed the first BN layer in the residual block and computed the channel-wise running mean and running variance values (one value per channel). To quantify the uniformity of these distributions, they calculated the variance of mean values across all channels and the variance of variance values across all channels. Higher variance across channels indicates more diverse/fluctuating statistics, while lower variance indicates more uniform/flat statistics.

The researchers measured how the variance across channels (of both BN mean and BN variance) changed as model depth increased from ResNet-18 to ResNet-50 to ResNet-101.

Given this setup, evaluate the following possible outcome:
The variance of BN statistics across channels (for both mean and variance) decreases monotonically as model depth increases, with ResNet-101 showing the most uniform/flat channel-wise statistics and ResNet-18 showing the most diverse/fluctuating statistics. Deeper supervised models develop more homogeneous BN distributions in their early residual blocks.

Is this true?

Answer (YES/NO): YES